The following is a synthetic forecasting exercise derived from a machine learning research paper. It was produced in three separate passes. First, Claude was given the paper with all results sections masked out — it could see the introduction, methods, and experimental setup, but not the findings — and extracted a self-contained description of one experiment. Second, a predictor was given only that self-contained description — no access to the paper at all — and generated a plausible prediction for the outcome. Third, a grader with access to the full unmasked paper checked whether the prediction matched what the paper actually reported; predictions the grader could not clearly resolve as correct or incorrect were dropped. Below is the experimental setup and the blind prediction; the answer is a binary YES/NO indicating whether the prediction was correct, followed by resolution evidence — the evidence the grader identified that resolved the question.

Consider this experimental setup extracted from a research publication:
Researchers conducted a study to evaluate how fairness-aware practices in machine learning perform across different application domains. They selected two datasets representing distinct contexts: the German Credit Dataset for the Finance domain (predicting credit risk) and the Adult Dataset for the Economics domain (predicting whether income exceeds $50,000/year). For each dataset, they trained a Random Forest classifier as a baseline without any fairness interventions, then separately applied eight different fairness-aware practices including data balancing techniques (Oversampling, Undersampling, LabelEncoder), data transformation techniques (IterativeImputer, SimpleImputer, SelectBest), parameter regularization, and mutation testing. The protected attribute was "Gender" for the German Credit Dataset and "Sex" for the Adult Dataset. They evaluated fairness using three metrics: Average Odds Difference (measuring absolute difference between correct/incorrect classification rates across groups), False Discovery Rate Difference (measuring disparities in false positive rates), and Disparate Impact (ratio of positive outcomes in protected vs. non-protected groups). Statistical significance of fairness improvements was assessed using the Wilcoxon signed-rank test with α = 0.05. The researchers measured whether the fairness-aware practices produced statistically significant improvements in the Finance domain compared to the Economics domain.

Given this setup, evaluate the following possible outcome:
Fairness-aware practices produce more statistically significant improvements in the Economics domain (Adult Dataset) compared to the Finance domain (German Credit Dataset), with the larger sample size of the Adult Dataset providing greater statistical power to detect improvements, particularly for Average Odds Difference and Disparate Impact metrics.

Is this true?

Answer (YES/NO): NO